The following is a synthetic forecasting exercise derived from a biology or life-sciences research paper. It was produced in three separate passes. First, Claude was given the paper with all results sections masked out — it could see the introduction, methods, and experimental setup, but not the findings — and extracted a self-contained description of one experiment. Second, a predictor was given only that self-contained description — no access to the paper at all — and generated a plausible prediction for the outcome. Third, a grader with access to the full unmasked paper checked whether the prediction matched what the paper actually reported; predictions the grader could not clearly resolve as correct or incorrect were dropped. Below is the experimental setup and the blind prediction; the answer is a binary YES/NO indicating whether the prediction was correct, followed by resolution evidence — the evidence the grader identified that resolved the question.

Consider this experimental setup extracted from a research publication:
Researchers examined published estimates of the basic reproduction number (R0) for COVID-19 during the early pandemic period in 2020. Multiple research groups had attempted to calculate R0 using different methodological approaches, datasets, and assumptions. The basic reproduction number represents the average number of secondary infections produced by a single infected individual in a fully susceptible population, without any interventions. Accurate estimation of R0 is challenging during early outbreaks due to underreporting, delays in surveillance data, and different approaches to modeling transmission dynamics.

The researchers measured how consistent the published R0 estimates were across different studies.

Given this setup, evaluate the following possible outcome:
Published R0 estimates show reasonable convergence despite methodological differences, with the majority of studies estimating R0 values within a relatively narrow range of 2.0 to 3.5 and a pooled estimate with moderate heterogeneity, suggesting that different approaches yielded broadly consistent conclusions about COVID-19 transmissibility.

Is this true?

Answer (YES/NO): NO